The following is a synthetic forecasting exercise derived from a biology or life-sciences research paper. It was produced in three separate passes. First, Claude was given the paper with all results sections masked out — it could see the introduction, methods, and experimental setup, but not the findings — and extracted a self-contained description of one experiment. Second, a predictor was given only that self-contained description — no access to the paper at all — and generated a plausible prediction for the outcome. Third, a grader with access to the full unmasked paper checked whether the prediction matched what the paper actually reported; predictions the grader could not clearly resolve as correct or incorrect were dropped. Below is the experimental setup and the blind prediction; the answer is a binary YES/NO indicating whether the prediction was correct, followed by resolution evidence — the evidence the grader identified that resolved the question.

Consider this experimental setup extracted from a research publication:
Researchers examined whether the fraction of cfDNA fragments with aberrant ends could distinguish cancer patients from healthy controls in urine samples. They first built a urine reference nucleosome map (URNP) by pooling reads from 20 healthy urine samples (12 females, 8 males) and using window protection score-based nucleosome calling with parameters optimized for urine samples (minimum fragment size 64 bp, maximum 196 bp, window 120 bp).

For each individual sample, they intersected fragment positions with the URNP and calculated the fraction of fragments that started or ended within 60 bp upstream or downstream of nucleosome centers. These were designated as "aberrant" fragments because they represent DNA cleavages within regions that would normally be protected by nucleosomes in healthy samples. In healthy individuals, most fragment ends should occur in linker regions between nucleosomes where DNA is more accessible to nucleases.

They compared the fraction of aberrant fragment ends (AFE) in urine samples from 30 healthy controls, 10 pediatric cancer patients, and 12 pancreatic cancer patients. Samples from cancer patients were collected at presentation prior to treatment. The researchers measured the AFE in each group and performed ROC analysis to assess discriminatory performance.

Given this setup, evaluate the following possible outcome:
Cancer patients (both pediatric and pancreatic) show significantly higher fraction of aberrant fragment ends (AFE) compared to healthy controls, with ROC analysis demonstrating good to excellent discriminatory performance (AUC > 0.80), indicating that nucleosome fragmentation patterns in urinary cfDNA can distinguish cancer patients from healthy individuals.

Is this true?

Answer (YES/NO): YES